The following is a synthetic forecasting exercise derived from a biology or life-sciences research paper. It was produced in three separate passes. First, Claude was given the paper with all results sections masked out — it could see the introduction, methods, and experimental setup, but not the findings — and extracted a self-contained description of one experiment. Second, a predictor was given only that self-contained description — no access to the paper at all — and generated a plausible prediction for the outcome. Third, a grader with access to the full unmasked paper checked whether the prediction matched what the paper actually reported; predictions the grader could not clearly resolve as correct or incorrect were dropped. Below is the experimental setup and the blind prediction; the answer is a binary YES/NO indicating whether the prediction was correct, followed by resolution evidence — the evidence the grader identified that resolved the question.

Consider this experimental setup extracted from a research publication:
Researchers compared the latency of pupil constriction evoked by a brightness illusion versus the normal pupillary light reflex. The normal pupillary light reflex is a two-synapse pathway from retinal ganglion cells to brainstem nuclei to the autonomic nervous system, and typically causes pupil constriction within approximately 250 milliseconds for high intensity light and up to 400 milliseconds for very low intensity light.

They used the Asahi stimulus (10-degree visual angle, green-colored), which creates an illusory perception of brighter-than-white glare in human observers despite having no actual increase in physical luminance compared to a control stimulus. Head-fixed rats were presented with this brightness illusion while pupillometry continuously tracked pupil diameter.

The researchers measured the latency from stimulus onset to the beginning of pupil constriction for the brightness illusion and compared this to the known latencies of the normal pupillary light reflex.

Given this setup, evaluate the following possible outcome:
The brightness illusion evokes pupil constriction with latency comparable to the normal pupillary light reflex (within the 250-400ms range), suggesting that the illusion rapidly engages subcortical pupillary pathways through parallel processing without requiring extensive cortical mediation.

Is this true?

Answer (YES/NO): NO